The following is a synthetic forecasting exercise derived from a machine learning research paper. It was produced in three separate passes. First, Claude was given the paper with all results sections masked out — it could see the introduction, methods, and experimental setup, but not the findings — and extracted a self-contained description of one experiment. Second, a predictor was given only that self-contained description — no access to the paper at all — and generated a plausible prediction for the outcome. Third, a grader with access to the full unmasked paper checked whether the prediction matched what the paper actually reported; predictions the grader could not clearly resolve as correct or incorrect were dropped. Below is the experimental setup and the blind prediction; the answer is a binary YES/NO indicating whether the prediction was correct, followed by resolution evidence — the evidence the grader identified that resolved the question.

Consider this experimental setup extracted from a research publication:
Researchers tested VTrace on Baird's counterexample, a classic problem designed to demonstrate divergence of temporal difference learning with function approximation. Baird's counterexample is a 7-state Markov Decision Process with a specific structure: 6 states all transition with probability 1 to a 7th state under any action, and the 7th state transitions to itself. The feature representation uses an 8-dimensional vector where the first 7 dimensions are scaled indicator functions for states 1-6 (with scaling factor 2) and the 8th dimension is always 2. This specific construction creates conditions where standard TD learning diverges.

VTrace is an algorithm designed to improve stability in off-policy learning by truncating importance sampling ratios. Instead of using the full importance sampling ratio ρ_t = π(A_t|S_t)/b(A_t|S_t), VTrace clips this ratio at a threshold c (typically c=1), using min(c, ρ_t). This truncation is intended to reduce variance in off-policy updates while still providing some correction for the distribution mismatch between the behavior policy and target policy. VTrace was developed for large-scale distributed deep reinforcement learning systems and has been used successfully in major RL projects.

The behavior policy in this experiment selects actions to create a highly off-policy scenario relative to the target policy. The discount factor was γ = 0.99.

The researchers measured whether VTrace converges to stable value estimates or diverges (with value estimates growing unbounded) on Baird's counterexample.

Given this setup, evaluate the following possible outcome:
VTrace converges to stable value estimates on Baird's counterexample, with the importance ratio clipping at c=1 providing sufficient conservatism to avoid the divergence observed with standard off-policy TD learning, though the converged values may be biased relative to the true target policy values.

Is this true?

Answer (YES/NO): NO